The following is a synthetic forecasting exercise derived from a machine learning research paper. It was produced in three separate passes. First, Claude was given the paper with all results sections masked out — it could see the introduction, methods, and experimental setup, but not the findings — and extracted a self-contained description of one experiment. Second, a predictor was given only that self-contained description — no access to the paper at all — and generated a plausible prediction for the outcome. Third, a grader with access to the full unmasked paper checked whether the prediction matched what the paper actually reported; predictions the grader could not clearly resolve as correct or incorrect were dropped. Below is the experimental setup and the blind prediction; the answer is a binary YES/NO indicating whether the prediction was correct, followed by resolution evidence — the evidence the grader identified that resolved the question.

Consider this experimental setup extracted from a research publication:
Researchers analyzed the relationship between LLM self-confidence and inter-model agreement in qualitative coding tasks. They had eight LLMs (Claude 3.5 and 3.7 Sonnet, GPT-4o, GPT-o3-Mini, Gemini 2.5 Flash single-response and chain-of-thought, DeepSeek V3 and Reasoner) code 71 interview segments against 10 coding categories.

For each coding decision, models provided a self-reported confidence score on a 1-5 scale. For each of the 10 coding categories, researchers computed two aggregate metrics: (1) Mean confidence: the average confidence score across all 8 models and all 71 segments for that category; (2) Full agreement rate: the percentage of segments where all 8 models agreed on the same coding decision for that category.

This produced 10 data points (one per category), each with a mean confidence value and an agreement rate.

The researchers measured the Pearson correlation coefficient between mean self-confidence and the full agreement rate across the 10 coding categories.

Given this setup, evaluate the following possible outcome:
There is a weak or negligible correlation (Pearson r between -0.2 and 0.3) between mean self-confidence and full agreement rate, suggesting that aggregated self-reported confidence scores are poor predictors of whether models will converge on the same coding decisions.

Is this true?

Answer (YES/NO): NO